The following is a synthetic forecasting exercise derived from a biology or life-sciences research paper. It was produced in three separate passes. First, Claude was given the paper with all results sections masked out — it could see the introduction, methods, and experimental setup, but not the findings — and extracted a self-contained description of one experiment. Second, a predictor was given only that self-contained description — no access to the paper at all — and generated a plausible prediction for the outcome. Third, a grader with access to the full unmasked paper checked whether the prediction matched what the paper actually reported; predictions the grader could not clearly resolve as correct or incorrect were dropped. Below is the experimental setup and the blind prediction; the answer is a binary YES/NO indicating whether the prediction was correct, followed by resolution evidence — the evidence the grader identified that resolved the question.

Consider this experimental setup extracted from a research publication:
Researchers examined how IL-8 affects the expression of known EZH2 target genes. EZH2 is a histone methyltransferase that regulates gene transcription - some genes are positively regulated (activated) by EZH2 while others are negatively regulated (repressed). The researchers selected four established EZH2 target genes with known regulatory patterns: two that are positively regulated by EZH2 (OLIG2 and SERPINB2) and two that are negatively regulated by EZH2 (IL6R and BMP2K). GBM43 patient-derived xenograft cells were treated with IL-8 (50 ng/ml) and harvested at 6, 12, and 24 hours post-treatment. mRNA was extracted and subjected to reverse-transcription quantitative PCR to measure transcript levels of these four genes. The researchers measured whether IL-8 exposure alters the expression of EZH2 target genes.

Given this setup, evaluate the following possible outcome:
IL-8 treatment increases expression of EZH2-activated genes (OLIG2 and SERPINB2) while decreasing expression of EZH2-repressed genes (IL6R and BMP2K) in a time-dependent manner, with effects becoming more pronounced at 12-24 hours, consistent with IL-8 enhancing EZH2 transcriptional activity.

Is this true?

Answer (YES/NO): NO